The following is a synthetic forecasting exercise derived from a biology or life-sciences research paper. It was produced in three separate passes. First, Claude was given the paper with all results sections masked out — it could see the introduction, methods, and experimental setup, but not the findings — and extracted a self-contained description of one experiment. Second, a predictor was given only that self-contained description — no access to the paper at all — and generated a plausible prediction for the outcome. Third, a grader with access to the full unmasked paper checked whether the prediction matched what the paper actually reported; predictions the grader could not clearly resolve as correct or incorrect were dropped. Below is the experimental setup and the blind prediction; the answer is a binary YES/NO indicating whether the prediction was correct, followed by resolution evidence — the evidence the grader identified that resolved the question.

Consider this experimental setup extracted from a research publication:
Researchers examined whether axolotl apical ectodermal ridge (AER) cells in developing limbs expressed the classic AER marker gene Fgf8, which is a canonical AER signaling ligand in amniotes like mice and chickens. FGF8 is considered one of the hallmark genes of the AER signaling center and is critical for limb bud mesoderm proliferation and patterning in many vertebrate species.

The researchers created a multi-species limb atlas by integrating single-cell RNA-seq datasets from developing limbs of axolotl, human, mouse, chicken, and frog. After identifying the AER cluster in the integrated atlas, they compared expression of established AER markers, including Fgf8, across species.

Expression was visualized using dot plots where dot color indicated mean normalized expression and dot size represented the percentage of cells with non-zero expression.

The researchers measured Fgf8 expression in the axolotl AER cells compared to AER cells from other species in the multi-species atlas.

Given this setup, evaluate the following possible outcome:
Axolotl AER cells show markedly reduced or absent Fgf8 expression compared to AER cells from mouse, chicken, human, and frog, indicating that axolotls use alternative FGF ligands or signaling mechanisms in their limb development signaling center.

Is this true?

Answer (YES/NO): YES